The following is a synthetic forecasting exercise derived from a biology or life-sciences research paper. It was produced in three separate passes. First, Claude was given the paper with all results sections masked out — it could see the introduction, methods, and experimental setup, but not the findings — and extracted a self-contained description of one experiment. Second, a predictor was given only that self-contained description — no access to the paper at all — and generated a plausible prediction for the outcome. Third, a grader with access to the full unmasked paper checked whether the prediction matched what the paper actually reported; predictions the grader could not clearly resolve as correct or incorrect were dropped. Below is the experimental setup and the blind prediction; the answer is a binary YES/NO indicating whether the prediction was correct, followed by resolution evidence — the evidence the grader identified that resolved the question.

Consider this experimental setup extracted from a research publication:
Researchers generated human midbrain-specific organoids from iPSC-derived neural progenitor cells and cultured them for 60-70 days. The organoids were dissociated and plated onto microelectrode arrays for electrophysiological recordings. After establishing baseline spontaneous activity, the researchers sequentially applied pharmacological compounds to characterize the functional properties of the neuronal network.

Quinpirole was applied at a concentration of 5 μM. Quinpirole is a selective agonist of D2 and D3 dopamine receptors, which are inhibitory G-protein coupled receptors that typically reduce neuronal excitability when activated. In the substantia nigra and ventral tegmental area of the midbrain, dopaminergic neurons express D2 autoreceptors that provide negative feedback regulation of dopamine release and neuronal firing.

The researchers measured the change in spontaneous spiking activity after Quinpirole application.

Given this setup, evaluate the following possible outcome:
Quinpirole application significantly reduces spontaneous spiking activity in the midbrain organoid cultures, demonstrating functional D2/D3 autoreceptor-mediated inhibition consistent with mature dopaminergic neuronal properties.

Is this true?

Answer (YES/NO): YES